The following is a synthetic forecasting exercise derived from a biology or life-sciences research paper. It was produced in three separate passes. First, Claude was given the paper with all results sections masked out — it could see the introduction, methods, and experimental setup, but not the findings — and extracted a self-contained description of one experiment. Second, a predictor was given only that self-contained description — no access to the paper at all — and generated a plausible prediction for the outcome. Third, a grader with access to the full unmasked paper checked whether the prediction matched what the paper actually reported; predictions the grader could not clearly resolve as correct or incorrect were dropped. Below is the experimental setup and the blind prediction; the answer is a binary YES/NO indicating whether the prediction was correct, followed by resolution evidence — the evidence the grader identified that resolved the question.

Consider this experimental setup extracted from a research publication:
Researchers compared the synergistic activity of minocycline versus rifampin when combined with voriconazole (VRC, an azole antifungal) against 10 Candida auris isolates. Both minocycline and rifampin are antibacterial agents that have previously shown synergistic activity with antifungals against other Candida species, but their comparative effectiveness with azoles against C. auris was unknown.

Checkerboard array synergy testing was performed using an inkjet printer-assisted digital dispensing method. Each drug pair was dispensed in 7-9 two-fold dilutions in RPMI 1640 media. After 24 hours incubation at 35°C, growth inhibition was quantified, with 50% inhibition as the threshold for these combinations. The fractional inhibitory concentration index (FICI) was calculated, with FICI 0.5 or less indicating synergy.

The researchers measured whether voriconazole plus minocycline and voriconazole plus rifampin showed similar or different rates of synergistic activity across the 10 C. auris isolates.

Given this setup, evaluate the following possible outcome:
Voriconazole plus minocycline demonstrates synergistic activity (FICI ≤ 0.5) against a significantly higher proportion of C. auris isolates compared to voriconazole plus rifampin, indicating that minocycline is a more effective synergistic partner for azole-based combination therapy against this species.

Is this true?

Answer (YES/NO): NO